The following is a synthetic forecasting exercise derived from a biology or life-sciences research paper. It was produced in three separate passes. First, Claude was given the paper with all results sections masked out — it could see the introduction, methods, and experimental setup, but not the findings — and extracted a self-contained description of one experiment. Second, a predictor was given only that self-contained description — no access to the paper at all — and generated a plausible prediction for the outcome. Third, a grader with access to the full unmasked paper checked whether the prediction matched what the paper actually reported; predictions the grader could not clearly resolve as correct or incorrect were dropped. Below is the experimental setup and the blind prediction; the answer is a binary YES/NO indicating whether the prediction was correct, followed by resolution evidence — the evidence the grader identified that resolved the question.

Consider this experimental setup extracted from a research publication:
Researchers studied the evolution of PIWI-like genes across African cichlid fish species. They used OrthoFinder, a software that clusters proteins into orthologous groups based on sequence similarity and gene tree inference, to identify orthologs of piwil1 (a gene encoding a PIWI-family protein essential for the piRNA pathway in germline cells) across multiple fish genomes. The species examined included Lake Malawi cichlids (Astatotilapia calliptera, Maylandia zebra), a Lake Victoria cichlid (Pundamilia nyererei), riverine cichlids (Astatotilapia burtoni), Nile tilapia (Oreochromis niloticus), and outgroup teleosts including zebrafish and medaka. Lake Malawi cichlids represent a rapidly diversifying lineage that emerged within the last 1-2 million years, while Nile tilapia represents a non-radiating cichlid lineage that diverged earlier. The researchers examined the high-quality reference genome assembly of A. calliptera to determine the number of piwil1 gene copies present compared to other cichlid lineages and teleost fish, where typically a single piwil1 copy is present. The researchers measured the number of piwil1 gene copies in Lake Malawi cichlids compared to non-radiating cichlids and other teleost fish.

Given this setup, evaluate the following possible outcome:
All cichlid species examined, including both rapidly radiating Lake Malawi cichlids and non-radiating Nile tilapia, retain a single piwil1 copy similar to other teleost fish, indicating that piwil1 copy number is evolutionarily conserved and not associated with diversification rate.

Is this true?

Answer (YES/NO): NO